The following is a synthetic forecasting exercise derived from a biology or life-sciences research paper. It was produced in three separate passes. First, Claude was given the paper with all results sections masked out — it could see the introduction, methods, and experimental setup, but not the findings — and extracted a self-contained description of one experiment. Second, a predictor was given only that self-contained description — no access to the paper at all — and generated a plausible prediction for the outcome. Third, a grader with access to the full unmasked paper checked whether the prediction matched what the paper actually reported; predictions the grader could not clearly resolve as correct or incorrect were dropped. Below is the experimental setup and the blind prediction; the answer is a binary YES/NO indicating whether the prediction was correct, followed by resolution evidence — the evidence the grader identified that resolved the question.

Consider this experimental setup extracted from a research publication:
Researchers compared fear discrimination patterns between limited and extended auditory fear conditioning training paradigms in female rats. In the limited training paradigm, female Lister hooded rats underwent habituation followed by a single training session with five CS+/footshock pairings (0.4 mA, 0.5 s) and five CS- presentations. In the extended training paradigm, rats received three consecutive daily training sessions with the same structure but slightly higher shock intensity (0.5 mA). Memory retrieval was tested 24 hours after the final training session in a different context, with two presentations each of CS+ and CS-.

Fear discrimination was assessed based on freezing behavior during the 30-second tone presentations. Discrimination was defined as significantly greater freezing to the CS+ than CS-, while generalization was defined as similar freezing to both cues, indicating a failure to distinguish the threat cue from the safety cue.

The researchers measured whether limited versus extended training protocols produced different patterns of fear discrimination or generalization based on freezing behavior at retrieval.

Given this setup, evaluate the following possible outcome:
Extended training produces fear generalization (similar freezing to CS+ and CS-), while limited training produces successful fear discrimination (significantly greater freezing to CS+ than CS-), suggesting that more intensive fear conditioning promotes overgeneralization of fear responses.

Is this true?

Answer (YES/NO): YES